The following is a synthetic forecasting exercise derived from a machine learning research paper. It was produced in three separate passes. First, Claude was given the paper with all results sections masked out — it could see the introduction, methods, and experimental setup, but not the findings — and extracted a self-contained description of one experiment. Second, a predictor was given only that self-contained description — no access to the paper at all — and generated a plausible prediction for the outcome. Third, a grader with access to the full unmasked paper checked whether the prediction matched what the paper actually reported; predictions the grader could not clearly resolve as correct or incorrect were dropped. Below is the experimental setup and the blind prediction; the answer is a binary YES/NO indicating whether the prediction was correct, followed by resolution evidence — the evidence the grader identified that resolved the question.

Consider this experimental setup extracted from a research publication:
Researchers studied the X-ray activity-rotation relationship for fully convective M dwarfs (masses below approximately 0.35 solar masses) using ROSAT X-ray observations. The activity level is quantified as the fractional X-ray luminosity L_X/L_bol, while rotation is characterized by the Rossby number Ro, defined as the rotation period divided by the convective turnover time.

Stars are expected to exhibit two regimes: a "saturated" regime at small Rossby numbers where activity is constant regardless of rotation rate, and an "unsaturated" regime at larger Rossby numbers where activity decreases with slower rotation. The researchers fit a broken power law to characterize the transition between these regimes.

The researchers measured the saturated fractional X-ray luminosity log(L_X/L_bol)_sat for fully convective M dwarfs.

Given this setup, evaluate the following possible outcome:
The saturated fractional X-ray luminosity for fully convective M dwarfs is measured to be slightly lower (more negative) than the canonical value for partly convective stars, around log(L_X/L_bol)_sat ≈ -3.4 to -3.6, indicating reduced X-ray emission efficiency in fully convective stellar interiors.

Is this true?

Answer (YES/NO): NO